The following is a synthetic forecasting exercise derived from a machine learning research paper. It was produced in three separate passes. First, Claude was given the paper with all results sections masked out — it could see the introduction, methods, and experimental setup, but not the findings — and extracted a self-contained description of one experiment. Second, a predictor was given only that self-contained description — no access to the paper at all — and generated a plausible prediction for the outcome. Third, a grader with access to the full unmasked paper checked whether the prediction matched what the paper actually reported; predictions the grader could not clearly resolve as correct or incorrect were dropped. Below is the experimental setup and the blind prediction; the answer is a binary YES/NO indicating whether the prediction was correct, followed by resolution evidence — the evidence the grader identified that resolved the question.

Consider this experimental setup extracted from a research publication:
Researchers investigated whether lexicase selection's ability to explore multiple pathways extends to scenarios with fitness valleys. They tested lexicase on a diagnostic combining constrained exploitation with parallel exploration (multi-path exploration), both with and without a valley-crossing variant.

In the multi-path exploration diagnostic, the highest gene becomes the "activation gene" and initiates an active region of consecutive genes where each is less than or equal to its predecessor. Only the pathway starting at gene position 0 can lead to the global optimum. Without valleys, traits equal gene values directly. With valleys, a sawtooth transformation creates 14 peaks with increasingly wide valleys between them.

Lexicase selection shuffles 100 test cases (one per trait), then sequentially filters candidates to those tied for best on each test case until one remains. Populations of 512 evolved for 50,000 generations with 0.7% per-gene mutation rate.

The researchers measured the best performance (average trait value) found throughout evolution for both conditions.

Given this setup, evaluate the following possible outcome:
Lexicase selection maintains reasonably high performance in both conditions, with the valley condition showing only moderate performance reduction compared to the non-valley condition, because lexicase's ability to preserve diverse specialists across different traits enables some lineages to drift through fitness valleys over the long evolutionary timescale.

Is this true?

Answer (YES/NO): NO